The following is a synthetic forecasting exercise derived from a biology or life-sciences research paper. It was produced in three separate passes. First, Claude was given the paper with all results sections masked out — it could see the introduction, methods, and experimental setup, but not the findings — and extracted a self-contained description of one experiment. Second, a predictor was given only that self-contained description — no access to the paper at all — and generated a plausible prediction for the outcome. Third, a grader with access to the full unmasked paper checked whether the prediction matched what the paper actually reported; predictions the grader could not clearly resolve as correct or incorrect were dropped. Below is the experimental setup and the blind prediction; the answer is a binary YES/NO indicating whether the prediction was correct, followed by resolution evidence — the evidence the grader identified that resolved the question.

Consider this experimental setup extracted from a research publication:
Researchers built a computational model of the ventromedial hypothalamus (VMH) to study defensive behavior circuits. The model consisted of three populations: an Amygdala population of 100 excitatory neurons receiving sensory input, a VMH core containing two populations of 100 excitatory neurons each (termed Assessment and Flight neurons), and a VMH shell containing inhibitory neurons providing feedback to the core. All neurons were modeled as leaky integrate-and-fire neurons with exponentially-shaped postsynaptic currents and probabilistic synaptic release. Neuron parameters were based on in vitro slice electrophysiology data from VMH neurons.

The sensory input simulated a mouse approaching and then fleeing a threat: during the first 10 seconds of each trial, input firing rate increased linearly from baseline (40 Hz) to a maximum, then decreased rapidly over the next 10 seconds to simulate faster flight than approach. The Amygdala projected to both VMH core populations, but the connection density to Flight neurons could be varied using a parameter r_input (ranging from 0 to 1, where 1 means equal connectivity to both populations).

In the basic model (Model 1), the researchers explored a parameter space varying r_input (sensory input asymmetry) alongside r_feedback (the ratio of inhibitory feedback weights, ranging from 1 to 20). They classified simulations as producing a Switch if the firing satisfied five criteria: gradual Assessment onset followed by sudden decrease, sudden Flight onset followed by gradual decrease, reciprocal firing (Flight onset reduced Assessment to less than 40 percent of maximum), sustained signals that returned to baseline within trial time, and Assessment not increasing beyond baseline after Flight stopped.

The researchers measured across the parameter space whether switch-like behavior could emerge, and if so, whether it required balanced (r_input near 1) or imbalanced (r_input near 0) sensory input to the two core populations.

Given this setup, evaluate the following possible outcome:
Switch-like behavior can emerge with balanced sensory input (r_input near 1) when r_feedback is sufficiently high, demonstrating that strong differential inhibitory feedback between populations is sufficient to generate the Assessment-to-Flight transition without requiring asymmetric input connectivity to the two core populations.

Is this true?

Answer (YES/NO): NO